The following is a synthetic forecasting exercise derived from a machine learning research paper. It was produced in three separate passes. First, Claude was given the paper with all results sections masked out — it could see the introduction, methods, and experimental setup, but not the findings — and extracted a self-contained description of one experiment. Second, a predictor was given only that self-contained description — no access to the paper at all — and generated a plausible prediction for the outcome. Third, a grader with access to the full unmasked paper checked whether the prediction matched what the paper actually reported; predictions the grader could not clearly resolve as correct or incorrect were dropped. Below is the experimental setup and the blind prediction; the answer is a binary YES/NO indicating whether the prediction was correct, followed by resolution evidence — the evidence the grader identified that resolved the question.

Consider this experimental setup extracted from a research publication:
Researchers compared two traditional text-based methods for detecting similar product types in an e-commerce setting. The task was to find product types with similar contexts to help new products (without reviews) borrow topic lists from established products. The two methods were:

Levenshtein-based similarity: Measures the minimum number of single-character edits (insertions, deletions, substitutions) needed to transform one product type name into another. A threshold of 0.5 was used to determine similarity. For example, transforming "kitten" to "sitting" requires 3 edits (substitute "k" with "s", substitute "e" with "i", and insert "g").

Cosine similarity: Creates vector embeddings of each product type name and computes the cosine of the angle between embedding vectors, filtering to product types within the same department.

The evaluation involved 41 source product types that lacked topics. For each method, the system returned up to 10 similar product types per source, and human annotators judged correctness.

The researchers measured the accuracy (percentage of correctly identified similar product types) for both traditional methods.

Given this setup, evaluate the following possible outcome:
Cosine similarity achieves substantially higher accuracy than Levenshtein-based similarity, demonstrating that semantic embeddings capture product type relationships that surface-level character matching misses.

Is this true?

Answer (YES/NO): YES